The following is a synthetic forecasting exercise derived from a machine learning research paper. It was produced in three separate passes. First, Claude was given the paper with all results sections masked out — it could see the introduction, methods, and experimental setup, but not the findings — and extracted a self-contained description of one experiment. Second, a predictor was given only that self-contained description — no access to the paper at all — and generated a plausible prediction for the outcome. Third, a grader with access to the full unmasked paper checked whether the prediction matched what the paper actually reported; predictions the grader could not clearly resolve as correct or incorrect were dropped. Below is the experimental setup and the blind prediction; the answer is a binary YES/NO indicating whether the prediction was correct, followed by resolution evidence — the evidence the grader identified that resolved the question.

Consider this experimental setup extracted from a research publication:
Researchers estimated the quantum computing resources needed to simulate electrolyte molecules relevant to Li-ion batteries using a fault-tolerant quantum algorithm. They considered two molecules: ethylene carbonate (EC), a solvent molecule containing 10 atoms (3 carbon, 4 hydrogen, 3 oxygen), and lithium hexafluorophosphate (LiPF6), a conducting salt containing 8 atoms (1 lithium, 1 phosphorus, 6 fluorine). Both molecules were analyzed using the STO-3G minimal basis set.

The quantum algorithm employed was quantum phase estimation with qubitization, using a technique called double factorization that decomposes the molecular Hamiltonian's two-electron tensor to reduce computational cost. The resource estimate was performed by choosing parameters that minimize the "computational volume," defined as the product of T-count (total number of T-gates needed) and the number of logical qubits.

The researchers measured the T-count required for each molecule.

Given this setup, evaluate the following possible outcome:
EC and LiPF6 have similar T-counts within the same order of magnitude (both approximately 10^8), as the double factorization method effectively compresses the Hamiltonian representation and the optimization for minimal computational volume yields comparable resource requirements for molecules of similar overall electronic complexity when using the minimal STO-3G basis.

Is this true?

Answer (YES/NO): NO